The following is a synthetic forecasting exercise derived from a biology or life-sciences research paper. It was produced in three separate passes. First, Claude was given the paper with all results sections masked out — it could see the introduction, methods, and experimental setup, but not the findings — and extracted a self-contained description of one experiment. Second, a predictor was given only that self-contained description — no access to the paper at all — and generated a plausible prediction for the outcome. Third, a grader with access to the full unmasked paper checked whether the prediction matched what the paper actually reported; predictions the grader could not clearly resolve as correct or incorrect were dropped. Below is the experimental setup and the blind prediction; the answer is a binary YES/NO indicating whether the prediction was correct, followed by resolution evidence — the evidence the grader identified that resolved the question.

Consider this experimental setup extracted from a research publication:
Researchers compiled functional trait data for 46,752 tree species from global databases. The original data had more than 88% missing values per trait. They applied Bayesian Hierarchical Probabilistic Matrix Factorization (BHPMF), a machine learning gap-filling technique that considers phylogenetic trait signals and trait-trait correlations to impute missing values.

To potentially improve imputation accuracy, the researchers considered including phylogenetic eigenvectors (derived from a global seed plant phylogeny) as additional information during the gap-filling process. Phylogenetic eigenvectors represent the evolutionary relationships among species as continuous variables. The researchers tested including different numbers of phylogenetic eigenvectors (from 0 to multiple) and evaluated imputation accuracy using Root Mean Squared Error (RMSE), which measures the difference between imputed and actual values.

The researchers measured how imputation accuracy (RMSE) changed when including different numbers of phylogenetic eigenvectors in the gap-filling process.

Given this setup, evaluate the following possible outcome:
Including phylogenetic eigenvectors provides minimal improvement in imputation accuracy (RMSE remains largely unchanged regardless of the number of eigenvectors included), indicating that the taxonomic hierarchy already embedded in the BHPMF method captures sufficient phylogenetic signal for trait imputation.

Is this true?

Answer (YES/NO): NO